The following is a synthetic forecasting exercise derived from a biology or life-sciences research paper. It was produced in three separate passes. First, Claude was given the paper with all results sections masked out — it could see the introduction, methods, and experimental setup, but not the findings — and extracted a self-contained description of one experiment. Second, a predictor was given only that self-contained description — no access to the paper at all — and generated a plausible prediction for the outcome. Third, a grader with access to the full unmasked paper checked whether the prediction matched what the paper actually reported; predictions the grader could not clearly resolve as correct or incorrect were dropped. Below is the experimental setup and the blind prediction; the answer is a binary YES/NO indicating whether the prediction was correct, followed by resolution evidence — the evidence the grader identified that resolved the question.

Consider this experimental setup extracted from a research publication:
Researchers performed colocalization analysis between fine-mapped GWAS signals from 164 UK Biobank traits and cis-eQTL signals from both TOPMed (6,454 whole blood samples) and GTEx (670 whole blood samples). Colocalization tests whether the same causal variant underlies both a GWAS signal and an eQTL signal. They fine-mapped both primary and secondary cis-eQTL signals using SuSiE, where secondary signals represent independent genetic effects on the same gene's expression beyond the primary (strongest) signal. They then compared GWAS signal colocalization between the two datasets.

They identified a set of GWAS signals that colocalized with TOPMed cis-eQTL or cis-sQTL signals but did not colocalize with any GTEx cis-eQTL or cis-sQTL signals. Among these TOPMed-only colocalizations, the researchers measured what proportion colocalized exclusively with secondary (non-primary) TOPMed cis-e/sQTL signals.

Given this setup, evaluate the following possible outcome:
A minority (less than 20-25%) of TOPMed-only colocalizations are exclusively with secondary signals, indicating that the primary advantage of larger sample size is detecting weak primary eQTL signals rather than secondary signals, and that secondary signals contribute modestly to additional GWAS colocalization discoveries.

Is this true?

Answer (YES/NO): NO